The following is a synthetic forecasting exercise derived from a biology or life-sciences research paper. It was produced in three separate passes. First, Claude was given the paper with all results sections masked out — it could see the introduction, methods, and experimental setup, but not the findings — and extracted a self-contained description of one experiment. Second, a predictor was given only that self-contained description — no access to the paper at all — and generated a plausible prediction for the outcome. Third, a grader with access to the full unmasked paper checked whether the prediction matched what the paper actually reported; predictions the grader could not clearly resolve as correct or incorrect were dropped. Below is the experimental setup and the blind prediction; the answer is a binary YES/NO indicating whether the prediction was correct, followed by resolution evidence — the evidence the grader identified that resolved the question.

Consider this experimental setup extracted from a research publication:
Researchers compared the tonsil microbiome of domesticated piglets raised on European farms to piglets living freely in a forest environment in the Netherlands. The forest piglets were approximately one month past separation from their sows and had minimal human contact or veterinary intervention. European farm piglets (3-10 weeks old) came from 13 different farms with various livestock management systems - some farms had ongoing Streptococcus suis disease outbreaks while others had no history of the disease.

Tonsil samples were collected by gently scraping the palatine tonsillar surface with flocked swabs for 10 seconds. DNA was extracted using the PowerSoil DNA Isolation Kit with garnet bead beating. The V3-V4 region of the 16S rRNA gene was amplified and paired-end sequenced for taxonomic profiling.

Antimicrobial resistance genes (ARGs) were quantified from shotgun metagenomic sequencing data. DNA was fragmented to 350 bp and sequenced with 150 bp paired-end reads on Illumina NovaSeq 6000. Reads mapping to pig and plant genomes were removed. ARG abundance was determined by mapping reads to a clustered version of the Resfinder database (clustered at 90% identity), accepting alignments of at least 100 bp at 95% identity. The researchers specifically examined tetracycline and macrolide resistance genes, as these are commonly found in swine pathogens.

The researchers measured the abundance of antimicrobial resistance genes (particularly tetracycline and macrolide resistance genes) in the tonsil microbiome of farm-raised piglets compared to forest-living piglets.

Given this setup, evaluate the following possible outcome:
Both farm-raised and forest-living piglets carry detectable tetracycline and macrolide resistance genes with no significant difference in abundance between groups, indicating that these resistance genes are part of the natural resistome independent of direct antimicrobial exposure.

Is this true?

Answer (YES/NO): NO